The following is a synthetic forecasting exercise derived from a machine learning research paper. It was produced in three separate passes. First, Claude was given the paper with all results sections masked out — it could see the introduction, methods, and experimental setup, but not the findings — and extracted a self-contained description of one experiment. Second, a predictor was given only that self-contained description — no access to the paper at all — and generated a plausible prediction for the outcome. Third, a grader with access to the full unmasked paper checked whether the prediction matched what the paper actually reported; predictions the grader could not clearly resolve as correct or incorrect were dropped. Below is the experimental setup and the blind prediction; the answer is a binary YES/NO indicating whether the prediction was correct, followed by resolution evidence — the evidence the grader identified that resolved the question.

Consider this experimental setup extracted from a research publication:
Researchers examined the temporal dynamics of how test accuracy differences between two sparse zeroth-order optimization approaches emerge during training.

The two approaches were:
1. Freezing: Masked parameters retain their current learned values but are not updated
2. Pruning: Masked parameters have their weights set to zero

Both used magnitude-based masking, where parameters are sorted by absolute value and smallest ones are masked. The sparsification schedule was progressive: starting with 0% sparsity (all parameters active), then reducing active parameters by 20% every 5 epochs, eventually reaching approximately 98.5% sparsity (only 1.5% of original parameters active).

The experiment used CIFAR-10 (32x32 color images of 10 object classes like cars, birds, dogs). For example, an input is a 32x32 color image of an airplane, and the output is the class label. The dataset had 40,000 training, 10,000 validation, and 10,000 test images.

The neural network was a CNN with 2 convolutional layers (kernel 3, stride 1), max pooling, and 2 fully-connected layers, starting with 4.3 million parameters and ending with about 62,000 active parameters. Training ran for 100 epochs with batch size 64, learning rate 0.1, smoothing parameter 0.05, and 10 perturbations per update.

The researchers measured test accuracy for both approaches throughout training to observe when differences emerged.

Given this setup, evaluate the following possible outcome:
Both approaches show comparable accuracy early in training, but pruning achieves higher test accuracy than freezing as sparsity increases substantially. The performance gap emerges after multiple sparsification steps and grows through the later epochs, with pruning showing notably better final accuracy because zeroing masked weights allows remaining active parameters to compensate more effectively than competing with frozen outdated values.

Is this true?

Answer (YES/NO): NO